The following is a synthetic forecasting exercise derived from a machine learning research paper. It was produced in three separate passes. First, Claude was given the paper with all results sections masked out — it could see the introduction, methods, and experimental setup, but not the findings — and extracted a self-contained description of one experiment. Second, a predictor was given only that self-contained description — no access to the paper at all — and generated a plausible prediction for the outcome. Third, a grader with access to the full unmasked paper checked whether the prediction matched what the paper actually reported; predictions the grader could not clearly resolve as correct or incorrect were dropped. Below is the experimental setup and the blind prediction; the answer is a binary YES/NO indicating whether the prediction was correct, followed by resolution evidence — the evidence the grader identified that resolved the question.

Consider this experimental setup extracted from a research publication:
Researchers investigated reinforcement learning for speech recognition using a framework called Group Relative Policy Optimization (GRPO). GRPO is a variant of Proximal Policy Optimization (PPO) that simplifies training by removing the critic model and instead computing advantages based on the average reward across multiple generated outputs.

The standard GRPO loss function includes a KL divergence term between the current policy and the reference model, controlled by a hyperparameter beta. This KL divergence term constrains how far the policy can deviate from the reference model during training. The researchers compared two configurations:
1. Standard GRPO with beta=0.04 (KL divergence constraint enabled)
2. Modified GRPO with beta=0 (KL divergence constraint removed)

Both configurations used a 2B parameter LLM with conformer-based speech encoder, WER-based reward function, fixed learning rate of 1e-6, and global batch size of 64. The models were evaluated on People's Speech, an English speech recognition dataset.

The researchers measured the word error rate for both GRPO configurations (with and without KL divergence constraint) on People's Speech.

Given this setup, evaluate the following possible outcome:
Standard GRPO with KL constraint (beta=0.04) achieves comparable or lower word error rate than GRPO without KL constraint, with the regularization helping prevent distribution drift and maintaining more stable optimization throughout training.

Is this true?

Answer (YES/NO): NO